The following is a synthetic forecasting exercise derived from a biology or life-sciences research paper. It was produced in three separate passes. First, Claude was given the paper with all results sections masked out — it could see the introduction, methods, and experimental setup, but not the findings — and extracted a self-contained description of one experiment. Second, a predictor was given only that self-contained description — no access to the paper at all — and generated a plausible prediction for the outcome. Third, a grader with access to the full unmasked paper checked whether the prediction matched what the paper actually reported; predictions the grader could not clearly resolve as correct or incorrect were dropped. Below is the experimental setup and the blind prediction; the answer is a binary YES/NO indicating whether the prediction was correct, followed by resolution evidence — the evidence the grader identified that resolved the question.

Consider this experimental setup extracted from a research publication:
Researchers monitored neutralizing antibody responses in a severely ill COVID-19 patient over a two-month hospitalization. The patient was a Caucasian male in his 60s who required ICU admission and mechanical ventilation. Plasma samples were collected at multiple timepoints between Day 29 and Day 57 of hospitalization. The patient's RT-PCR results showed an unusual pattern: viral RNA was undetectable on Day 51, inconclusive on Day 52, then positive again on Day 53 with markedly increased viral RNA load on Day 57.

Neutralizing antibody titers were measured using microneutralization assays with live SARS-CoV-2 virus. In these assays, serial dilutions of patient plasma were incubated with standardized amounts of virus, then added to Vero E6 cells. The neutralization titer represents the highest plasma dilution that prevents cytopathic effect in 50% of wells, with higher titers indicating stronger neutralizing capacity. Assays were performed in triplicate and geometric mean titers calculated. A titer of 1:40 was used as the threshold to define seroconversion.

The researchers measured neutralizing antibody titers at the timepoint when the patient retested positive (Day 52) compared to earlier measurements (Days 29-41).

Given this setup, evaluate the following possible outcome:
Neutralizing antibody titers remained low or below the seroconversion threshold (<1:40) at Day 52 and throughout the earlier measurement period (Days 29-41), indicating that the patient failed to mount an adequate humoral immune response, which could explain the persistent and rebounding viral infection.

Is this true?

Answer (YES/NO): NO